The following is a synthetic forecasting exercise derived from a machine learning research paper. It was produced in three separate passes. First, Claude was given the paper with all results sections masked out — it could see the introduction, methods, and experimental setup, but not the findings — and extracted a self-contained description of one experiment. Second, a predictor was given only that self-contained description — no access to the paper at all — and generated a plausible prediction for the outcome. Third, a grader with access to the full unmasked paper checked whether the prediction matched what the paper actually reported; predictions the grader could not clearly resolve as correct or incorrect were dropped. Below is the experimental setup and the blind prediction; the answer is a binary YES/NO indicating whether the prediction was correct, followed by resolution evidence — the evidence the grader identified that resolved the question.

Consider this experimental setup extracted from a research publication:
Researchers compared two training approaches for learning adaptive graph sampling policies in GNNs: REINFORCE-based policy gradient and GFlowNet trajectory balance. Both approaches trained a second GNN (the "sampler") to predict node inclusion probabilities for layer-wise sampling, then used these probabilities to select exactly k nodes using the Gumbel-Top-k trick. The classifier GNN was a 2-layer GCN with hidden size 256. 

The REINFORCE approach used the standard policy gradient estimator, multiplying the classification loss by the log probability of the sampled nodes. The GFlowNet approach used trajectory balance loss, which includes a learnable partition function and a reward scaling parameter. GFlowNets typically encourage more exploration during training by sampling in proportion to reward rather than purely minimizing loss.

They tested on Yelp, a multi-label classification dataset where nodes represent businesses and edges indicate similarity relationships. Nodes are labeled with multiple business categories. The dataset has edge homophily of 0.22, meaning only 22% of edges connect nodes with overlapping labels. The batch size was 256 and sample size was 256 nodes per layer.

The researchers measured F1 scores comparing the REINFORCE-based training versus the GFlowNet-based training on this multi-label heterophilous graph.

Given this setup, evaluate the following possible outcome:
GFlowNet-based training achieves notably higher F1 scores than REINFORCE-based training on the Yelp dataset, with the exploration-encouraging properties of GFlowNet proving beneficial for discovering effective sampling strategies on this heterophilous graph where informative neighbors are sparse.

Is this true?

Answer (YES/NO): YES